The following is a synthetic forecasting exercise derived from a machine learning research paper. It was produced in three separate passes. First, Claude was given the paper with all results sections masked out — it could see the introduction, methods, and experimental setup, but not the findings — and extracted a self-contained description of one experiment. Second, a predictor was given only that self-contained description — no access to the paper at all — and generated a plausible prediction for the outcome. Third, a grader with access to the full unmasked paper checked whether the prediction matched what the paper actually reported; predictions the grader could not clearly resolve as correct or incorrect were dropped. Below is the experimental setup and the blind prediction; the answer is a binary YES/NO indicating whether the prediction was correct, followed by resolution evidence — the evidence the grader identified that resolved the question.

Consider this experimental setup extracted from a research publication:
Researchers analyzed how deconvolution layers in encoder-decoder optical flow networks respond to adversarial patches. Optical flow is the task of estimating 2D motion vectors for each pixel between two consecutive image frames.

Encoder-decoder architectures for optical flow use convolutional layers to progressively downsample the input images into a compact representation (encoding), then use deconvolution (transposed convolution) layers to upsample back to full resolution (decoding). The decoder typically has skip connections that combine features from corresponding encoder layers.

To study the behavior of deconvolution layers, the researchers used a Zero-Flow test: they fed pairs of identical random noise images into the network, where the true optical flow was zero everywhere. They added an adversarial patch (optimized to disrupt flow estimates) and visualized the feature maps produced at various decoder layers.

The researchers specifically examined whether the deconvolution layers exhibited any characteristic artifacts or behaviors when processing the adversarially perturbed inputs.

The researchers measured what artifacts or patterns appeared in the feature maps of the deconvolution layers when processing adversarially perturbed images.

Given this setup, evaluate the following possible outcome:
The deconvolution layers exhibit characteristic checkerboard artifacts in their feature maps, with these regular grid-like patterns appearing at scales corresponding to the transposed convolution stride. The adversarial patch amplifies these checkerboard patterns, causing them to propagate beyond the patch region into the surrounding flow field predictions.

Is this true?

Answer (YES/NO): NO